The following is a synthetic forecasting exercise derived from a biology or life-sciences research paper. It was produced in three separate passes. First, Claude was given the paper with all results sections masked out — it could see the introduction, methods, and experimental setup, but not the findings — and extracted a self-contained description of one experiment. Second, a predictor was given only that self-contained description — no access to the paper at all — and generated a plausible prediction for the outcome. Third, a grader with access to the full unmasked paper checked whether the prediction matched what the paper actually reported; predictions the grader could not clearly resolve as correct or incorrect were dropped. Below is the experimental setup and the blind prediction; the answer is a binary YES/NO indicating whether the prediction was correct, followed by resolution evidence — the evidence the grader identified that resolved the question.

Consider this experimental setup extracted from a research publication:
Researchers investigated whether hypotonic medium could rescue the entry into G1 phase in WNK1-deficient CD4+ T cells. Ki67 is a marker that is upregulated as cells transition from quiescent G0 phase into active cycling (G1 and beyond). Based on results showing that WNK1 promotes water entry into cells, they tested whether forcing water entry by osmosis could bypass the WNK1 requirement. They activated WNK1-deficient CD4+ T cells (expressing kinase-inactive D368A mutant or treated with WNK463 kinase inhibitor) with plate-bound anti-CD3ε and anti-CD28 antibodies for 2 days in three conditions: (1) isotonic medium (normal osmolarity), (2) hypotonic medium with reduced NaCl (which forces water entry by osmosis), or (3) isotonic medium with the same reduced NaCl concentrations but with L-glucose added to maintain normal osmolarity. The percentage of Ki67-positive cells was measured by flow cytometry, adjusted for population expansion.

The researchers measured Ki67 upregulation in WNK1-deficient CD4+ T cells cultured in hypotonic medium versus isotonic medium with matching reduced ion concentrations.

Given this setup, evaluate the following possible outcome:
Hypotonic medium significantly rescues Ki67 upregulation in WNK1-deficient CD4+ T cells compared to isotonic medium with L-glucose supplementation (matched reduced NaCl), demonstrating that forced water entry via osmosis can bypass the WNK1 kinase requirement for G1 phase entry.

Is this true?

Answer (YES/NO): YES